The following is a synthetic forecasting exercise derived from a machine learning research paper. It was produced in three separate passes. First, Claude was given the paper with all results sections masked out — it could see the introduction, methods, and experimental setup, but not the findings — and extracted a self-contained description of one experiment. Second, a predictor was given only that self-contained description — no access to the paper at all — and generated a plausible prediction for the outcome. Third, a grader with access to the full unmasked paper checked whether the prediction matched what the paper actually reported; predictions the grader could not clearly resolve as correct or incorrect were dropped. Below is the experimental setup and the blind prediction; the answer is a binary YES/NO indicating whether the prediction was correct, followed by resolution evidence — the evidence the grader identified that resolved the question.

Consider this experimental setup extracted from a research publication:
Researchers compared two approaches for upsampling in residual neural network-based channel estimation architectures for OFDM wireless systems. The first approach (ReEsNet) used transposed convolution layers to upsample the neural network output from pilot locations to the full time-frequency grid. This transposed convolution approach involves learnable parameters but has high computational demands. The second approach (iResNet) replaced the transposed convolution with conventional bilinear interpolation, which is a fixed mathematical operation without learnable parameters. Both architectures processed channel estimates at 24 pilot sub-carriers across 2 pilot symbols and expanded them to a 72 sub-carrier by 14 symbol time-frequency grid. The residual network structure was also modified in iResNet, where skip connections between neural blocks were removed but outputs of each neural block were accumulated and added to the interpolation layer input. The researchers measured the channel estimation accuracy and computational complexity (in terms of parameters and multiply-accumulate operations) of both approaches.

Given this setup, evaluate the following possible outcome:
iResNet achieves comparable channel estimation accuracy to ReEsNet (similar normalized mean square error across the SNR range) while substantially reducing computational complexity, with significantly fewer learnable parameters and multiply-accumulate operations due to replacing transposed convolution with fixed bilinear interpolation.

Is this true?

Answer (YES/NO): YES